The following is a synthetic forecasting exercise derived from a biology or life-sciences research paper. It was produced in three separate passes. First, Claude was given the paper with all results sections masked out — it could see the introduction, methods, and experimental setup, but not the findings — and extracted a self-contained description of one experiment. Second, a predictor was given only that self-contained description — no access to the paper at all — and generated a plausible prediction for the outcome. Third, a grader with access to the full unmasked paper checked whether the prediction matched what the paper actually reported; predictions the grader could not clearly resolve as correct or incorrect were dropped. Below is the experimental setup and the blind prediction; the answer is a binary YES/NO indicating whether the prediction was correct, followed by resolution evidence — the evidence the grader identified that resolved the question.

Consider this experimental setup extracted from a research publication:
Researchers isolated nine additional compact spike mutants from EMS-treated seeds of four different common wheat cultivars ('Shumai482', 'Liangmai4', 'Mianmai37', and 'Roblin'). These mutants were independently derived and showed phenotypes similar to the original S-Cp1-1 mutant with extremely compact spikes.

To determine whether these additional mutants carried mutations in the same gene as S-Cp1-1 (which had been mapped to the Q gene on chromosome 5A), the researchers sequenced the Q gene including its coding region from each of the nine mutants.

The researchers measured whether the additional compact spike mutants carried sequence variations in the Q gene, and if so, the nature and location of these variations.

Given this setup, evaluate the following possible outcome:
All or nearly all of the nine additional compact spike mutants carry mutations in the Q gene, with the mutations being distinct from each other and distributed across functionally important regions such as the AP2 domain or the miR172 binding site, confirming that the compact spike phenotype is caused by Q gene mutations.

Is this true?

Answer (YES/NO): NO